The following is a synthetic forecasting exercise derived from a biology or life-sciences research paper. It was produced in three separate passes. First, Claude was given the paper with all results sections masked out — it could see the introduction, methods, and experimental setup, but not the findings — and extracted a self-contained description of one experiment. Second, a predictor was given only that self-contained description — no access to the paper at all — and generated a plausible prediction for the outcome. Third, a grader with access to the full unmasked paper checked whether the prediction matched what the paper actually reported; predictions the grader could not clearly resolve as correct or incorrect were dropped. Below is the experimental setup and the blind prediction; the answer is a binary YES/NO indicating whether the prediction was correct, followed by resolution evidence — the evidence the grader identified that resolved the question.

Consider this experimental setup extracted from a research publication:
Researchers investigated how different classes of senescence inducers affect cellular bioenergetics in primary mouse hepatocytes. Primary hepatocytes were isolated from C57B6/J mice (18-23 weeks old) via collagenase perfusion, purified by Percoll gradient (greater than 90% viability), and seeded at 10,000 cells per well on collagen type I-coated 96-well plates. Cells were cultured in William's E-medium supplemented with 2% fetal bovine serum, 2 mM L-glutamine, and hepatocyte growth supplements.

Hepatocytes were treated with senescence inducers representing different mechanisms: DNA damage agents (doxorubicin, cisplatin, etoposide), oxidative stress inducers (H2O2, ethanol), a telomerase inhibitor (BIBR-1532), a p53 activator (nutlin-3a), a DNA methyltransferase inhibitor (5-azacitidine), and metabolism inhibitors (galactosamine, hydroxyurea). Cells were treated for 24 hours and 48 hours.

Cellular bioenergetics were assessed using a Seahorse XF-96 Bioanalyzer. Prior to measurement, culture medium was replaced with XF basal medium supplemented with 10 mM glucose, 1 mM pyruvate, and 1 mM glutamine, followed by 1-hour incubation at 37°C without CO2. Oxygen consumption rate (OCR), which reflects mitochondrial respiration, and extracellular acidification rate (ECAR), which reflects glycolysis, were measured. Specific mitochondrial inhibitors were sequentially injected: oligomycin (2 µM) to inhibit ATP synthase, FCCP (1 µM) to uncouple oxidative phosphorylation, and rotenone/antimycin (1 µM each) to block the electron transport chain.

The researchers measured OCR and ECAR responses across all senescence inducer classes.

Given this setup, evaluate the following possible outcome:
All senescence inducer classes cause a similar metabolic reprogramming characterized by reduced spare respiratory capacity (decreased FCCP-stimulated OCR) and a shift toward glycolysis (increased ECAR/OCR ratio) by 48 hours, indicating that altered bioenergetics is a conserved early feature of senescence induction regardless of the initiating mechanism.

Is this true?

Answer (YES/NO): NO